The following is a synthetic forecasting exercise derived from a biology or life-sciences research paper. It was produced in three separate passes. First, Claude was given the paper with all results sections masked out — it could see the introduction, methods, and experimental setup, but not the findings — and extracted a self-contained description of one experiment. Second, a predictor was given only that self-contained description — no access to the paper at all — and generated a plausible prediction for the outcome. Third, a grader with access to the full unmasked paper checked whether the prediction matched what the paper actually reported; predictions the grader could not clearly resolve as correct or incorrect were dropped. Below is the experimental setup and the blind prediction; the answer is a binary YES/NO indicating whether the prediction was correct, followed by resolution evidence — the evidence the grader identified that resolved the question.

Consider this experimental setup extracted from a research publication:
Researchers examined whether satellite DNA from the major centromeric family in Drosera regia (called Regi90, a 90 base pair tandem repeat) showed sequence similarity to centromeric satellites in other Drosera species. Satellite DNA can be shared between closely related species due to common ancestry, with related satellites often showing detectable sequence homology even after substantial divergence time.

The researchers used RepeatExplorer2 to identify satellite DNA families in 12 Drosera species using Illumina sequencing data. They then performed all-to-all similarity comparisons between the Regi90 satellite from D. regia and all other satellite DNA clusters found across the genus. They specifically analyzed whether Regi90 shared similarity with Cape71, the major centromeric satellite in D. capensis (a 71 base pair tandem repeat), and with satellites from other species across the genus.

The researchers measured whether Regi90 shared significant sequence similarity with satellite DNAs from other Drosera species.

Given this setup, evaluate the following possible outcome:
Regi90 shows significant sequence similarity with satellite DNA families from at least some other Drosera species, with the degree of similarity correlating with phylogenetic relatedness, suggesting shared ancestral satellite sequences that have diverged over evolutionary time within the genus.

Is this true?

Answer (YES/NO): NO